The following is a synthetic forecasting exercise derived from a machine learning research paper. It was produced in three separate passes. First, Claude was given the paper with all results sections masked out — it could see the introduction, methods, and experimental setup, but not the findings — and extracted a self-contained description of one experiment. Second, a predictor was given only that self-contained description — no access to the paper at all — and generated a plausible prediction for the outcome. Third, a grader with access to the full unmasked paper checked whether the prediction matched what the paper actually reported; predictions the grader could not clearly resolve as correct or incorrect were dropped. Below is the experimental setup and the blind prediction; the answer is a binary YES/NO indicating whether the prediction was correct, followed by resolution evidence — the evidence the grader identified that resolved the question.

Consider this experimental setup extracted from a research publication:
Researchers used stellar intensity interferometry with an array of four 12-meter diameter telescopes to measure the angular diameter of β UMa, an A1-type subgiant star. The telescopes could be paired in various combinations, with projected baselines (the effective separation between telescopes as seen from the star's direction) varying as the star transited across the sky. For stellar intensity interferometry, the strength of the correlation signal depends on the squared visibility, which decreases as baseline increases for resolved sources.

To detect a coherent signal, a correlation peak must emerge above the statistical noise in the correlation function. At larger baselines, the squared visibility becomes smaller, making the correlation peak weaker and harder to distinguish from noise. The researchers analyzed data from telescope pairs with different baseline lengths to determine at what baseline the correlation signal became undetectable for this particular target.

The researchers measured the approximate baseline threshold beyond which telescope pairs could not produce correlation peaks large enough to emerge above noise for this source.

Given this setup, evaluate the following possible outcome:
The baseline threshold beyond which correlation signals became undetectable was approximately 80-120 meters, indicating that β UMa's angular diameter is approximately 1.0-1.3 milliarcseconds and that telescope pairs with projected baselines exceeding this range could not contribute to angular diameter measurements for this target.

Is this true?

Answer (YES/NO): YES